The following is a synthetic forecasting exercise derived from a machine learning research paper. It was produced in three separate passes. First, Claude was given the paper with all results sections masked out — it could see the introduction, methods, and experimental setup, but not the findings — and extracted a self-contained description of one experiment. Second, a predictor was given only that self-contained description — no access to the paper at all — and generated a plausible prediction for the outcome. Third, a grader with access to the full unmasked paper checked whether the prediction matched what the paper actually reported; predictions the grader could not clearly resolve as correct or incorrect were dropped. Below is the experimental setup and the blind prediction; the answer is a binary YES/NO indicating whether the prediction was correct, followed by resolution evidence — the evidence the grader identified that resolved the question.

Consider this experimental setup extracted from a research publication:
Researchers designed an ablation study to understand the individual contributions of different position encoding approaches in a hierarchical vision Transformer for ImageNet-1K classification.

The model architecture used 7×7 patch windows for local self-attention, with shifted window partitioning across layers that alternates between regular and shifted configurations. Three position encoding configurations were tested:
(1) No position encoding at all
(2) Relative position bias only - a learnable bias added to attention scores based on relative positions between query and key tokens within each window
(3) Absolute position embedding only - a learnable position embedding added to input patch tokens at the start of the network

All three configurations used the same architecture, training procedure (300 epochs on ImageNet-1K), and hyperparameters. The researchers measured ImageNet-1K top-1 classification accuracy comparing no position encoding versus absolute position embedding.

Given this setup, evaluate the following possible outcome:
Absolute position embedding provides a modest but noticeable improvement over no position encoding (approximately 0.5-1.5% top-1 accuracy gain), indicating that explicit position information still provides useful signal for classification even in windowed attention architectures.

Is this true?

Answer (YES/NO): NO